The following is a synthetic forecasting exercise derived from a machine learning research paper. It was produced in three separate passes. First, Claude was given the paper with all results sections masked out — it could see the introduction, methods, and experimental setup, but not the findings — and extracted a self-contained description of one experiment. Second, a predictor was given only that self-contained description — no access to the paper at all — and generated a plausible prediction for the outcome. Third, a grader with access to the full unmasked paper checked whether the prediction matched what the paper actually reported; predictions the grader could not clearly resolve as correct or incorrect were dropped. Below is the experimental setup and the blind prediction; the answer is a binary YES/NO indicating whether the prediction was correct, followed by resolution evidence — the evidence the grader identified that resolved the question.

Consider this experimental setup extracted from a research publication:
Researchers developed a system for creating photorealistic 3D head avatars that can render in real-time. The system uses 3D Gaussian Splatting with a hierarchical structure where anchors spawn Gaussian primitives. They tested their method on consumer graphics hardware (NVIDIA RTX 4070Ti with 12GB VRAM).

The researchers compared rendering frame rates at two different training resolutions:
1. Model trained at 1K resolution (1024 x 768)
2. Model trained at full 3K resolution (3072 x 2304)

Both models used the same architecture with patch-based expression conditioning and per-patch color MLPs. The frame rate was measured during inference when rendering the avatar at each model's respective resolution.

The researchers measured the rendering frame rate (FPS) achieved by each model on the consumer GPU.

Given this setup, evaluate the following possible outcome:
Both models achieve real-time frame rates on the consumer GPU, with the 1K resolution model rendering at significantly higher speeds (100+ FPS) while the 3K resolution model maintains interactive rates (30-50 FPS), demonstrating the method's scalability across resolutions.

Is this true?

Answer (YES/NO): NO